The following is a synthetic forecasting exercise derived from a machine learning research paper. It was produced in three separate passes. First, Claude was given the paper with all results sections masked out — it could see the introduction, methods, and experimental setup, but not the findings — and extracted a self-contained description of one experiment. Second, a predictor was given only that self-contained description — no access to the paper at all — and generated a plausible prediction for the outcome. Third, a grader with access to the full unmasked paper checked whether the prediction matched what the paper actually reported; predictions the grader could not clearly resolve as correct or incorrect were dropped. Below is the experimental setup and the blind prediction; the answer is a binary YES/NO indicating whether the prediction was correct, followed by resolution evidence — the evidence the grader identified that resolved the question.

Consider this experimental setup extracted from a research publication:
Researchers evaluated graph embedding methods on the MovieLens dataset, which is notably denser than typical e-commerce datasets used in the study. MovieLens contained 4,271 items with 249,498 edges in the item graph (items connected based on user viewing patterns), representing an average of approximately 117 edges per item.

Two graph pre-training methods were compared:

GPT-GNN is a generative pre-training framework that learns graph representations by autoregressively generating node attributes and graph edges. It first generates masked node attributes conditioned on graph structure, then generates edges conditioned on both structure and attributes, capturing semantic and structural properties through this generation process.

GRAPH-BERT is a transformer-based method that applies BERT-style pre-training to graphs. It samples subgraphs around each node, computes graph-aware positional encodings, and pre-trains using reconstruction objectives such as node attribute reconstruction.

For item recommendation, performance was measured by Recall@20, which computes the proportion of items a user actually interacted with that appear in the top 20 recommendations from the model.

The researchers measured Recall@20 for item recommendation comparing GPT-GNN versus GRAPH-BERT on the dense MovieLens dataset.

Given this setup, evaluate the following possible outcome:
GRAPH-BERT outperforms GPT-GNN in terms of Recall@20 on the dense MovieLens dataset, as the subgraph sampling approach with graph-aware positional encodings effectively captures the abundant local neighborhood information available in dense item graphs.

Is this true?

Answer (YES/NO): NO